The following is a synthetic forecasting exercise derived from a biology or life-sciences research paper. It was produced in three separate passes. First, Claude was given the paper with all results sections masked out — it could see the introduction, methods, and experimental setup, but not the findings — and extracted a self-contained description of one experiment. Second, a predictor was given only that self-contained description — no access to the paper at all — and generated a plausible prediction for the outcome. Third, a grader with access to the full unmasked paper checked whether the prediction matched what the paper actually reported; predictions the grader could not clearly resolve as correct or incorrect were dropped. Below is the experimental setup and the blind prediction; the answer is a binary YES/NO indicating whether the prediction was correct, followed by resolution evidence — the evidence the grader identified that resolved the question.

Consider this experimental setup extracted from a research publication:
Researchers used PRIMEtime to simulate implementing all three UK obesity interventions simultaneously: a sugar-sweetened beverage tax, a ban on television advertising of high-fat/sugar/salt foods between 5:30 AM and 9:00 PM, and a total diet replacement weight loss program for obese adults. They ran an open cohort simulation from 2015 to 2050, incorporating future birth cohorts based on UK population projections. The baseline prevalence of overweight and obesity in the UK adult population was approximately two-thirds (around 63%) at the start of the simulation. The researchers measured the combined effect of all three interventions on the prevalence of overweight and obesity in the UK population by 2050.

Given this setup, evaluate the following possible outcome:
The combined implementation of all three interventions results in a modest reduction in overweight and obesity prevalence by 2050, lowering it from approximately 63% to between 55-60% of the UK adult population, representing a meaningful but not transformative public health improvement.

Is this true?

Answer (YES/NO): NO